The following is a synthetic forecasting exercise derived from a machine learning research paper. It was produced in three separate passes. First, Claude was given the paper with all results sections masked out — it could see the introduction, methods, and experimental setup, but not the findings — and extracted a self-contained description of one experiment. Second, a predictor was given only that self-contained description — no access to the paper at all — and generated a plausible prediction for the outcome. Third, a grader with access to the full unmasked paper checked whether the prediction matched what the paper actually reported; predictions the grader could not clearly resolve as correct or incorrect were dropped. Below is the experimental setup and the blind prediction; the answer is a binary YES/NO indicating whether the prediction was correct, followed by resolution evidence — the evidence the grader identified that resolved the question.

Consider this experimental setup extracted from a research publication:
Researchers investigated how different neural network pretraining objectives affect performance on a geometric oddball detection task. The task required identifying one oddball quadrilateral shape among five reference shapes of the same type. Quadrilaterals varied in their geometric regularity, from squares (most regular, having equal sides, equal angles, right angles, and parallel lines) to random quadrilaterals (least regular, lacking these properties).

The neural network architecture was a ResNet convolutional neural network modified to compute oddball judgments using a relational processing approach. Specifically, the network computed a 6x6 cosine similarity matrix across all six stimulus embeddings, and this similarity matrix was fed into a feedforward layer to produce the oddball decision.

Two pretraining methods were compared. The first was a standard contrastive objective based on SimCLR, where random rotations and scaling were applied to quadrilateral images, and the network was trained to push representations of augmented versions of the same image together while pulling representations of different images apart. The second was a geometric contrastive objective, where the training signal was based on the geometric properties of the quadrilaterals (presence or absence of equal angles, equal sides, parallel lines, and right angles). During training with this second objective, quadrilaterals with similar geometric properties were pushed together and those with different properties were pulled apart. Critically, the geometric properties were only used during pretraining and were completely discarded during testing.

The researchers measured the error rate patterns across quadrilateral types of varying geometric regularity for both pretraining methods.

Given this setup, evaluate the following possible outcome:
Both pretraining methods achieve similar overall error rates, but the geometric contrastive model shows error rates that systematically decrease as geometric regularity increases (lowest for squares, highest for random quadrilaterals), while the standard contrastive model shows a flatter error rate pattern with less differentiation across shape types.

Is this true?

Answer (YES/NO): YES